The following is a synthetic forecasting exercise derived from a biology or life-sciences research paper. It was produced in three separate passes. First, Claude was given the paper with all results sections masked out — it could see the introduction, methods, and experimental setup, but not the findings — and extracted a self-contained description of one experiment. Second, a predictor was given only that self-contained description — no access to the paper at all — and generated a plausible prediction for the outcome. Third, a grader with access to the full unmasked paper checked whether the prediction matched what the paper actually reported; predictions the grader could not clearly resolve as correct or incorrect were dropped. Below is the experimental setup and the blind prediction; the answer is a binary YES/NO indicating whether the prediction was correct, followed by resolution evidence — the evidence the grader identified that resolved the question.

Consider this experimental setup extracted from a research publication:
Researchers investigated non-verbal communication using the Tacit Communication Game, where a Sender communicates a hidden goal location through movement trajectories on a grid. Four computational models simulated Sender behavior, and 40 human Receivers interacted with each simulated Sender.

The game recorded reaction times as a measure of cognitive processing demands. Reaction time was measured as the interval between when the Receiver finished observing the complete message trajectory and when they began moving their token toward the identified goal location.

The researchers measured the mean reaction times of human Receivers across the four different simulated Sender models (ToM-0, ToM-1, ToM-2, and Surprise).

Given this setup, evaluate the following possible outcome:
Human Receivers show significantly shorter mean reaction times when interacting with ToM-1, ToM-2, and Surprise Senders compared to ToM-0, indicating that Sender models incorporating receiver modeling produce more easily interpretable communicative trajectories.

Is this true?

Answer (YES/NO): NO